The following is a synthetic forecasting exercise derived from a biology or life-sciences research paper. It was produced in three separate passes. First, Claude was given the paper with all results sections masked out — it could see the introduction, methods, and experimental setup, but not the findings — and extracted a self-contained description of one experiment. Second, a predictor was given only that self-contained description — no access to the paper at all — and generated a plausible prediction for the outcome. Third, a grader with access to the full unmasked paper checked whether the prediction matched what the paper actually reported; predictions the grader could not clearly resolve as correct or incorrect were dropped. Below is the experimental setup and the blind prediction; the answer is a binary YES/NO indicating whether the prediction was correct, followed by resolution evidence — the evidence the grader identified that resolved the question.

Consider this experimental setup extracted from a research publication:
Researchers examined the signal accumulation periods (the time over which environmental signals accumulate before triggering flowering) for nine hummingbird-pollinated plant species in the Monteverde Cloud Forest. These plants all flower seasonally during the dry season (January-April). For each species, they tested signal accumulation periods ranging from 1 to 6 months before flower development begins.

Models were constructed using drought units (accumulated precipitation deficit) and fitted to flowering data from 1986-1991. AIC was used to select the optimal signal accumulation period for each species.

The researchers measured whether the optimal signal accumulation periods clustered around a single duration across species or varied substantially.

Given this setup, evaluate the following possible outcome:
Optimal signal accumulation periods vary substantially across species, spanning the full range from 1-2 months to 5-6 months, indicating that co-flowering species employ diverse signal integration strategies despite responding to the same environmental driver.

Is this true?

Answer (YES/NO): YES